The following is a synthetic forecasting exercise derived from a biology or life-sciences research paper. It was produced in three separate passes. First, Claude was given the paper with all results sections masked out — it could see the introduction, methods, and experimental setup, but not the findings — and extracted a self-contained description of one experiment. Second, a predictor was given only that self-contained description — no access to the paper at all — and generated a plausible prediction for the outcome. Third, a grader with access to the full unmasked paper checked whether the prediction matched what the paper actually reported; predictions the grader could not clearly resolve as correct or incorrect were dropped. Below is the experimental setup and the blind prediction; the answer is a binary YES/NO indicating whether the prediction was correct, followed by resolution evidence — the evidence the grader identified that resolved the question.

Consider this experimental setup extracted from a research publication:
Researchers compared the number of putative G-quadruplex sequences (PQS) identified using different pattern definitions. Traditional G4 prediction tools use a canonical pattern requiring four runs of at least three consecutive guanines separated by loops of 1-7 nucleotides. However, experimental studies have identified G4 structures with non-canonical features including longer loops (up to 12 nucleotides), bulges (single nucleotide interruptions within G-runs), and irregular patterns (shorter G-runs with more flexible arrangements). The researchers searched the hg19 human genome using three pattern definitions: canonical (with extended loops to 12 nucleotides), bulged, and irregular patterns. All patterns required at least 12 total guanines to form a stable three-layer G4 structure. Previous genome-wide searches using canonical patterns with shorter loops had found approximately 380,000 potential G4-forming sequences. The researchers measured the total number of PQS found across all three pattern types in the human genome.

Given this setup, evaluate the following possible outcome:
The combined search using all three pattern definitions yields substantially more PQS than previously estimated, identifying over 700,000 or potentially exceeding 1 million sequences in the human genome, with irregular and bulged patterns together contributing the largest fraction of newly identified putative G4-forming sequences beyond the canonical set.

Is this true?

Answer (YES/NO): YES